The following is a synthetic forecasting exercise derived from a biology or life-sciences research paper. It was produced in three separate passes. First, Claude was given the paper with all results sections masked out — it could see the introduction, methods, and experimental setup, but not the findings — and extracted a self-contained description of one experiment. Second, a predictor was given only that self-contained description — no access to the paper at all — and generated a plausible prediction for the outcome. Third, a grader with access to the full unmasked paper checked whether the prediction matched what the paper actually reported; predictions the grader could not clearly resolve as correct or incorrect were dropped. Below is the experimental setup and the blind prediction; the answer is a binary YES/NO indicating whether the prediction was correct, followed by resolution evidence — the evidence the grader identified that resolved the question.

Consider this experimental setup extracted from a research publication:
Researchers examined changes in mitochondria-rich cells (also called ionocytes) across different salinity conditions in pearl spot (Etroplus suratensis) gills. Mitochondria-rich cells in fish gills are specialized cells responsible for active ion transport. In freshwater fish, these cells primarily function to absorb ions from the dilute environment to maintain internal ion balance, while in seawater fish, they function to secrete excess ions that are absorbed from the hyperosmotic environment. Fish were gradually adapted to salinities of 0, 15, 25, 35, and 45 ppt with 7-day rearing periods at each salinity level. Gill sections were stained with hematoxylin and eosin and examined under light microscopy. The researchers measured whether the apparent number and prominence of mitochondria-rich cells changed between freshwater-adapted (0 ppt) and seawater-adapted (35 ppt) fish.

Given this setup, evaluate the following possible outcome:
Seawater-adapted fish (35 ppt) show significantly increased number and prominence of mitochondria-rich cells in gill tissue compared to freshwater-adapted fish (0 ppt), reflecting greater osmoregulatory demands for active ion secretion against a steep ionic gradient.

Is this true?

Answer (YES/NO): YES